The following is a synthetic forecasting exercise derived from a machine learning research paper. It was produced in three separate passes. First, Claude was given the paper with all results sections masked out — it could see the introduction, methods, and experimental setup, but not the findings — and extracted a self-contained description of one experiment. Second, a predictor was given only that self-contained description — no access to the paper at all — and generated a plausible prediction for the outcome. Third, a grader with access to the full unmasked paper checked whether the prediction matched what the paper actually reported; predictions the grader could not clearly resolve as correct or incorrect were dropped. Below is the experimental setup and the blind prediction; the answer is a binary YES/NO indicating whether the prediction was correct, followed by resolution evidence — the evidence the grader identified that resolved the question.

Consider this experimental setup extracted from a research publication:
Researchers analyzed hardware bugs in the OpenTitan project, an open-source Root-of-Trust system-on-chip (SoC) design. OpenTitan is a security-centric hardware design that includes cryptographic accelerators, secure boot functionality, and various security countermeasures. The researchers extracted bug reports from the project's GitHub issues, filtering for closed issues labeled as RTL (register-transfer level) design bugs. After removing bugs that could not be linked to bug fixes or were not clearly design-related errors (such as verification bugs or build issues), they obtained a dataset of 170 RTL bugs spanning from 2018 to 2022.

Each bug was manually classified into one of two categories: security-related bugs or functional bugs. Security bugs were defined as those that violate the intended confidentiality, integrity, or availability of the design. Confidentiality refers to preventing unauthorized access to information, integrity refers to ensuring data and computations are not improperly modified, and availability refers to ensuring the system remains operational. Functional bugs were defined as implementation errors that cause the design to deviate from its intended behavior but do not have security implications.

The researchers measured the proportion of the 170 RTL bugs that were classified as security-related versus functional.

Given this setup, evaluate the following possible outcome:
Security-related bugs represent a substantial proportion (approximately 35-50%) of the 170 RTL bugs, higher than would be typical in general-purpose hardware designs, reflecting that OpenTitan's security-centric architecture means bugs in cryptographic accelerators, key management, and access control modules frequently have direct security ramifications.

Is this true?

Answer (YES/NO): NO